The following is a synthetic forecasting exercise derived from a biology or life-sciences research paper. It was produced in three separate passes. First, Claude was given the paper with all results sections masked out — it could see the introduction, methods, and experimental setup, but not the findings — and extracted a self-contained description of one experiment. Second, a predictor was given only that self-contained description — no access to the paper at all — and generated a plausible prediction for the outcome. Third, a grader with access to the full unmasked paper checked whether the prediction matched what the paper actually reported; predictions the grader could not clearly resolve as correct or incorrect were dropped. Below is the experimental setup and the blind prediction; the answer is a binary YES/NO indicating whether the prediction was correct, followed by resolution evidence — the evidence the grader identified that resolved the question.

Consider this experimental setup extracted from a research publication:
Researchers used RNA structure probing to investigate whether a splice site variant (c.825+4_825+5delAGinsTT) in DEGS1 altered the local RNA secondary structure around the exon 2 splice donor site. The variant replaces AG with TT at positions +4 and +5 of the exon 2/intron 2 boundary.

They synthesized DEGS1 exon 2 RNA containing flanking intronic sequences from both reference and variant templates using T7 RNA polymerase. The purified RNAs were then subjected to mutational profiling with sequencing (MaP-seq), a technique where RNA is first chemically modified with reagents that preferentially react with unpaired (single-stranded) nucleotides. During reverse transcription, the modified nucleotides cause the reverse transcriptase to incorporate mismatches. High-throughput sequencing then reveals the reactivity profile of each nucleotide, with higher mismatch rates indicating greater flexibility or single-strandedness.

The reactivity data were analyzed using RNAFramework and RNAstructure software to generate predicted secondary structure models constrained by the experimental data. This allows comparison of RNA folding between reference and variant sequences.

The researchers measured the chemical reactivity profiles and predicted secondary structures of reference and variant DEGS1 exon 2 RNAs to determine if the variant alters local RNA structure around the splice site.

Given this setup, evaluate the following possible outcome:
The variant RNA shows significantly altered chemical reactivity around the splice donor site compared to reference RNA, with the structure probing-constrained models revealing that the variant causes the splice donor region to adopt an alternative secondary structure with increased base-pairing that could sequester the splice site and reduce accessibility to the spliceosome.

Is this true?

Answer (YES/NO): YES